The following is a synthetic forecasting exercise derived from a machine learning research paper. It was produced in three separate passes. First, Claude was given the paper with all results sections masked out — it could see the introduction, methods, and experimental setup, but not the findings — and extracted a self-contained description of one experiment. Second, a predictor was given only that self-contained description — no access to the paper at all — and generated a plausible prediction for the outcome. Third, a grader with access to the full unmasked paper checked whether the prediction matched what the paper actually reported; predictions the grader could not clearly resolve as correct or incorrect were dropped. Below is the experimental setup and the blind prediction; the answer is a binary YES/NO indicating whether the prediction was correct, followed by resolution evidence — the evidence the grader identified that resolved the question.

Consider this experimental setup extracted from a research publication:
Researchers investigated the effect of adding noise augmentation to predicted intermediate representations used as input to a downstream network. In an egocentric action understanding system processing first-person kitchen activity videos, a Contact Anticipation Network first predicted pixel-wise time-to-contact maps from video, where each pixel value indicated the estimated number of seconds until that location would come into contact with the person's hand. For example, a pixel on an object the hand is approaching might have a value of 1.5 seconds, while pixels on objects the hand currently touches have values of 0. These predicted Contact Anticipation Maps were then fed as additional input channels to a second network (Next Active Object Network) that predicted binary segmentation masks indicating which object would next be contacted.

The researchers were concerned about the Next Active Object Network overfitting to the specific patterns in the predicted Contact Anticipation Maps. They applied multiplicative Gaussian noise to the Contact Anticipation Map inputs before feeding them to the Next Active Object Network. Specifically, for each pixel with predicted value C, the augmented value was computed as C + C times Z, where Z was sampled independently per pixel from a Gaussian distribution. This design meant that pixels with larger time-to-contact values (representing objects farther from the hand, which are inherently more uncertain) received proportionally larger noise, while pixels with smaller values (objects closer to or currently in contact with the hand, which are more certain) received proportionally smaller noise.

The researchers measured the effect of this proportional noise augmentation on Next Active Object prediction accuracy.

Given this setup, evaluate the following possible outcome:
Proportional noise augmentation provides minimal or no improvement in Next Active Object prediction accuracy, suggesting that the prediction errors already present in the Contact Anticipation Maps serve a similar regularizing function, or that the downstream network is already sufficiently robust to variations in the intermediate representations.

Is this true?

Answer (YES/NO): NO